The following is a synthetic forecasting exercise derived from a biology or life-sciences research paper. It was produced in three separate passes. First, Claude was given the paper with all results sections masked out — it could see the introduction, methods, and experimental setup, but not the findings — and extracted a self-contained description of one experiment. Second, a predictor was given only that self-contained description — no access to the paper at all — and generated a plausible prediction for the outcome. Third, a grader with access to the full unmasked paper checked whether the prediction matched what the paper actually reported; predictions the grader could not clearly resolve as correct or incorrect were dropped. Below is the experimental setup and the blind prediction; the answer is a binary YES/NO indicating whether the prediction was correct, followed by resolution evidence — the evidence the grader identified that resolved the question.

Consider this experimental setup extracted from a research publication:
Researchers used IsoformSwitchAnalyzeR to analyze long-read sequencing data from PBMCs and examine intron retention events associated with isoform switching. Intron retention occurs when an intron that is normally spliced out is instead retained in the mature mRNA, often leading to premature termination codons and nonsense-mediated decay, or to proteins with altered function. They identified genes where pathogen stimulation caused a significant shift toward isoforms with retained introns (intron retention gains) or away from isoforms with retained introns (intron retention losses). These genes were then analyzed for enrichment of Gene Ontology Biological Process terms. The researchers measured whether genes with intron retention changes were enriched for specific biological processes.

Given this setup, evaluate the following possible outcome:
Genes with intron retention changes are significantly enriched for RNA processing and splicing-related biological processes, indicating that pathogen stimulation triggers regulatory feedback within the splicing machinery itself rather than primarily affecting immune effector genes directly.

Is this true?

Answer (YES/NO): NO